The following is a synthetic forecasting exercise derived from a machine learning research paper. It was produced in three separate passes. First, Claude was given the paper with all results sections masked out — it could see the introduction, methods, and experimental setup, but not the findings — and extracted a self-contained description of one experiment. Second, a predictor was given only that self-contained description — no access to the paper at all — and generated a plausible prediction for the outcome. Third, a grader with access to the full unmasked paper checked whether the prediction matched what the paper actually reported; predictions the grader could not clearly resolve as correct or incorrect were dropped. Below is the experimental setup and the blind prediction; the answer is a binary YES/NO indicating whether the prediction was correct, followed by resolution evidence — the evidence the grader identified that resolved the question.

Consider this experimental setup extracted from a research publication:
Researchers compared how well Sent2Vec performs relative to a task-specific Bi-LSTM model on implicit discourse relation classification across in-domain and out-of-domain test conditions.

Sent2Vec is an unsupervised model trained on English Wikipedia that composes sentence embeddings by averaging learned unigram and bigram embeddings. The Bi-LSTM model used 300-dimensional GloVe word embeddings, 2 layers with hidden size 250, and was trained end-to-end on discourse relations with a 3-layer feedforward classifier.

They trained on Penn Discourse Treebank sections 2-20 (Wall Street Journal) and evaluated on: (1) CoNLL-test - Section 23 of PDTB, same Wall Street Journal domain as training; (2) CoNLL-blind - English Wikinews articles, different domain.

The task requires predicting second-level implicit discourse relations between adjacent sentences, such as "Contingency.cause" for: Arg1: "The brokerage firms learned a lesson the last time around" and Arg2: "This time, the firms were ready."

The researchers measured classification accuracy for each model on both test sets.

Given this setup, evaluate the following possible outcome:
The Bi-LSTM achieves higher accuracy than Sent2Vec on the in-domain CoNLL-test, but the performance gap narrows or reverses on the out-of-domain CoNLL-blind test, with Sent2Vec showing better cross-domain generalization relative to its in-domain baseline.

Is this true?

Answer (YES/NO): NO